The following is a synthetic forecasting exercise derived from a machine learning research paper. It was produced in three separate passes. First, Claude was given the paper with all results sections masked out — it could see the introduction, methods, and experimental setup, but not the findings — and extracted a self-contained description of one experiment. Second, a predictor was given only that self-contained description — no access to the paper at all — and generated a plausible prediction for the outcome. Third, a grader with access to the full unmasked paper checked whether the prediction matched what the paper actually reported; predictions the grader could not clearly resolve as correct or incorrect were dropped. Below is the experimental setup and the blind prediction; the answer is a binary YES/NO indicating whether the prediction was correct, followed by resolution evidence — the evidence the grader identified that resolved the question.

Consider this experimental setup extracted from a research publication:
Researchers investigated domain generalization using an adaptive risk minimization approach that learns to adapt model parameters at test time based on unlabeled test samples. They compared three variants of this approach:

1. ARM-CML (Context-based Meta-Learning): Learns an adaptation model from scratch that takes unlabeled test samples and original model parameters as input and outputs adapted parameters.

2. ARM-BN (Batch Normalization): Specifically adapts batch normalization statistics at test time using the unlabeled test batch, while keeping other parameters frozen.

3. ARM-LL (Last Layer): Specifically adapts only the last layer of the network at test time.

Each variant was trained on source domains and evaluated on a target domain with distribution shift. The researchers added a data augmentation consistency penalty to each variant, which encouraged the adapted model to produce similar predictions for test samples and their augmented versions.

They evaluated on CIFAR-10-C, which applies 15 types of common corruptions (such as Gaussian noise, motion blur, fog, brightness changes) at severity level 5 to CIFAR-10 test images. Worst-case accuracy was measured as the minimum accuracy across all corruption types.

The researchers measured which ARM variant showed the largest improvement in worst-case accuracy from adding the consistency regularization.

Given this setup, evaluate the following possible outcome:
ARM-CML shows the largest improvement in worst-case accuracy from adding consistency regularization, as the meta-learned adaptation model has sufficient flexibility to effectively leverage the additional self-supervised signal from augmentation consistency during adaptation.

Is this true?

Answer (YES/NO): NO